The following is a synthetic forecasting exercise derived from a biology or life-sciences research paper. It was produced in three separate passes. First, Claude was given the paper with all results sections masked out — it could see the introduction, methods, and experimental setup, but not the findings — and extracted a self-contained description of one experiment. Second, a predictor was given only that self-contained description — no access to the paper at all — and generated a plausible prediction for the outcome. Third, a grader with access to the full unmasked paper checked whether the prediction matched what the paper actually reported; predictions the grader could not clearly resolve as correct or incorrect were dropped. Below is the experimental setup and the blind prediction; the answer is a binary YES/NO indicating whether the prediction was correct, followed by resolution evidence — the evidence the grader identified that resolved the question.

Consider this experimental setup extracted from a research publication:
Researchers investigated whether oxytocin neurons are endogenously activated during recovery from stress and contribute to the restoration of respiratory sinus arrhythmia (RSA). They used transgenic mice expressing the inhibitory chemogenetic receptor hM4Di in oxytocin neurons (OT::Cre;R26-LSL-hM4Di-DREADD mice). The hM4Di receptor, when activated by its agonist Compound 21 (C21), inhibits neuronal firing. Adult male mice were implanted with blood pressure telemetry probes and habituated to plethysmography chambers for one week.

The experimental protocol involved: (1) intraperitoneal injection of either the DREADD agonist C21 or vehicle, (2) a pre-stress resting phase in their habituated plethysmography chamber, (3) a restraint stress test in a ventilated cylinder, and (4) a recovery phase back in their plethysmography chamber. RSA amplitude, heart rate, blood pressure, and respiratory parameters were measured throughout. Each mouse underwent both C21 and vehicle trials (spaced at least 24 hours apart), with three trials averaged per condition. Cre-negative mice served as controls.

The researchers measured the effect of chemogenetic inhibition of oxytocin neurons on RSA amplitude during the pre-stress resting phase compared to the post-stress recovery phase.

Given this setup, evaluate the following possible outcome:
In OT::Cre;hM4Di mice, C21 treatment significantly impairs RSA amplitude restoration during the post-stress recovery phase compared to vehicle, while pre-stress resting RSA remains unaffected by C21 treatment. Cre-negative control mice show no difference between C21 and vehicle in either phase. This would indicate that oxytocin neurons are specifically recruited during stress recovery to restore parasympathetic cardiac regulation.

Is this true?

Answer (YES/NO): YES